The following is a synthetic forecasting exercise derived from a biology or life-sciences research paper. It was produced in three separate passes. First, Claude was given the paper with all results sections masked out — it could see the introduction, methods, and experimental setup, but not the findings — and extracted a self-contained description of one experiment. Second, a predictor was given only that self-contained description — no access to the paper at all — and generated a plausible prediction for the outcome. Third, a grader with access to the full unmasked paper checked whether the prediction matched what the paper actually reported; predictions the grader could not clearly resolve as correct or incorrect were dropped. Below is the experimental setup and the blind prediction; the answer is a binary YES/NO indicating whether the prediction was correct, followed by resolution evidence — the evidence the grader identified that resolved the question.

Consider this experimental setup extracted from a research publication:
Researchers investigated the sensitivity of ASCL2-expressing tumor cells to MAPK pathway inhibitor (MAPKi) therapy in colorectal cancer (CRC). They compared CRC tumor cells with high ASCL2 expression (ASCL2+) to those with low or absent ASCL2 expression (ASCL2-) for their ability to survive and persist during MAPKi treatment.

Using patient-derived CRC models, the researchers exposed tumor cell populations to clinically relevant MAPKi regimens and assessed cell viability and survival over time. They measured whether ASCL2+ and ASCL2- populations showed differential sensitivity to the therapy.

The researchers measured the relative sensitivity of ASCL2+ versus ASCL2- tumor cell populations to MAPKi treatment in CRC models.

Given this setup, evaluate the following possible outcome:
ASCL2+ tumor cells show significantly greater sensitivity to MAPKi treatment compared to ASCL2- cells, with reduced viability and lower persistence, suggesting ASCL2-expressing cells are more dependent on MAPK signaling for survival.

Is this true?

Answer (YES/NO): NO